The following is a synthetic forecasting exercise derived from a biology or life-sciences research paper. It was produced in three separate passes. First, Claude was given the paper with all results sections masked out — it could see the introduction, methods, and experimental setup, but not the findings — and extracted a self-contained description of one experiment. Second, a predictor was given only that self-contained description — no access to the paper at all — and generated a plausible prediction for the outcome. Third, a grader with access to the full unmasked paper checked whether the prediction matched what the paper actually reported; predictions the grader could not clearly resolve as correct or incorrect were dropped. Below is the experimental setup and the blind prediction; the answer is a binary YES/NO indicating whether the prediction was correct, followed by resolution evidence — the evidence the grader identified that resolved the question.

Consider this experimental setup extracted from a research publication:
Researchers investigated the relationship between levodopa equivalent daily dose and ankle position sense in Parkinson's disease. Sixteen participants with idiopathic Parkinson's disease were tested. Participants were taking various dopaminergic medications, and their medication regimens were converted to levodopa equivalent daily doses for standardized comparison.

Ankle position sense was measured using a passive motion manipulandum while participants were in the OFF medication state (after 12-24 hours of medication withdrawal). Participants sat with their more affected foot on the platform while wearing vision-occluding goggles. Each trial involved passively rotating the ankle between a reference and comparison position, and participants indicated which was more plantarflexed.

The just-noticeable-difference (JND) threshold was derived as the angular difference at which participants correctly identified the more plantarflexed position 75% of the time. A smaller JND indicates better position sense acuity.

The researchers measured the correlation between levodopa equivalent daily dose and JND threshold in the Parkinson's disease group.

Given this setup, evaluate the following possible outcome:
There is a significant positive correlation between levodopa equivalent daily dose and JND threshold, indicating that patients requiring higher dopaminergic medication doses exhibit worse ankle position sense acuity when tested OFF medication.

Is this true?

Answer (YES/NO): YES